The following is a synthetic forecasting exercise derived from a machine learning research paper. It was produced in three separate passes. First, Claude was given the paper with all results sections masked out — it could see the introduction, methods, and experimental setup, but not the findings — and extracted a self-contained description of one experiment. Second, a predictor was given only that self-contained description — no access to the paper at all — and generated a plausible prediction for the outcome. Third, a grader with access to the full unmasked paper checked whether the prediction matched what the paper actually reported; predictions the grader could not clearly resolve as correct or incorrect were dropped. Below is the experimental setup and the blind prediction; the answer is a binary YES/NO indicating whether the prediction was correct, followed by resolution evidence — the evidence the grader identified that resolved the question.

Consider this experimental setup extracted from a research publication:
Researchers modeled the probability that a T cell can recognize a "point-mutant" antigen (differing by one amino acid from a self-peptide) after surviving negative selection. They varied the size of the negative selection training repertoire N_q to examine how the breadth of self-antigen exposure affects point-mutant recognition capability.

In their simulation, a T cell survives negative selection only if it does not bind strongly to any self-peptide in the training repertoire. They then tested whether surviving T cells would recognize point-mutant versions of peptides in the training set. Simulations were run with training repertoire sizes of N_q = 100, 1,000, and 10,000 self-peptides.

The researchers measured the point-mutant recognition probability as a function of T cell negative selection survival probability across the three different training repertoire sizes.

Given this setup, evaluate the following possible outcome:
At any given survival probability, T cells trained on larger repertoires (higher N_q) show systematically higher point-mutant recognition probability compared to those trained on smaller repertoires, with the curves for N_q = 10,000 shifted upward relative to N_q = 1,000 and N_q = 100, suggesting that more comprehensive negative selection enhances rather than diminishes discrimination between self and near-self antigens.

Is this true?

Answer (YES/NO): NO